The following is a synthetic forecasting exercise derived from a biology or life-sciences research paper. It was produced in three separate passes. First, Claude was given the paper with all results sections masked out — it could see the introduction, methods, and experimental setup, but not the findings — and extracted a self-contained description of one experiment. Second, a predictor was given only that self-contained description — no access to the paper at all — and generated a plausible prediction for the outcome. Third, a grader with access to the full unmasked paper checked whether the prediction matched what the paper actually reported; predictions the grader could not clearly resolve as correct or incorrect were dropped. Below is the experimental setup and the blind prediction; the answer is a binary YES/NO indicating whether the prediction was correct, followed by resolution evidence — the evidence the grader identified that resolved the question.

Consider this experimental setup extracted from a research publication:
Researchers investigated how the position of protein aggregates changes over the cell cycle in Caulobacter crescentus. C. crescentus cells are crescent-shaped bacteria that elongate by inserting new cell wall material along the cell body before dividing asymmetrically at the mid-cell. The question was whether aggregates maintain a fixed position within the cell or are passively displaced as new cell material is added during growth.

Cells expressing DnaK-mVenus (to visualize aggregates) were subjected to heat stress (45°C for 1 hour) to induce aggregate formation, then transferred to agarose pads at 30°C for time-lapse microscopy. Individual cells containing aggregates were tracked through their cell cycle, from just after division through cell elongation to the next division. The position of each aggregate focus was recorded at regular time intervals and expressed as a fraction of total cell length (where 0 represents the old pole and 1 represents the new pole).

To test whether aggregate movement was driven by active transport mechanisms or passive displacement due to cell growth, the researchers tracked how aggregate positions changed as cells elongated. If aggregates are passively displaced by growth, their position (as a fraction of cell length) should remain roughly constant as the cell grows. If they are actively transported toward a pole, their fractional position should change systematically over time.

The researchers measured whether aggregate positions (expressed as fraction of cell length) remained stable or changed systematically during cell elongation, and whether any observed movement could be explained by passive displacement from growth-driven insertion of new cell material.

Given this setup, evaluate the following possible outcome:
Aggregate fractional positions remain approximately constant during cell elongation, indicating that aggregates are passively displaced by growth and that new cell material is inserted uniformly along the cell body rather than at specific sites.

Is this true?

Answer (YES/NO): YES